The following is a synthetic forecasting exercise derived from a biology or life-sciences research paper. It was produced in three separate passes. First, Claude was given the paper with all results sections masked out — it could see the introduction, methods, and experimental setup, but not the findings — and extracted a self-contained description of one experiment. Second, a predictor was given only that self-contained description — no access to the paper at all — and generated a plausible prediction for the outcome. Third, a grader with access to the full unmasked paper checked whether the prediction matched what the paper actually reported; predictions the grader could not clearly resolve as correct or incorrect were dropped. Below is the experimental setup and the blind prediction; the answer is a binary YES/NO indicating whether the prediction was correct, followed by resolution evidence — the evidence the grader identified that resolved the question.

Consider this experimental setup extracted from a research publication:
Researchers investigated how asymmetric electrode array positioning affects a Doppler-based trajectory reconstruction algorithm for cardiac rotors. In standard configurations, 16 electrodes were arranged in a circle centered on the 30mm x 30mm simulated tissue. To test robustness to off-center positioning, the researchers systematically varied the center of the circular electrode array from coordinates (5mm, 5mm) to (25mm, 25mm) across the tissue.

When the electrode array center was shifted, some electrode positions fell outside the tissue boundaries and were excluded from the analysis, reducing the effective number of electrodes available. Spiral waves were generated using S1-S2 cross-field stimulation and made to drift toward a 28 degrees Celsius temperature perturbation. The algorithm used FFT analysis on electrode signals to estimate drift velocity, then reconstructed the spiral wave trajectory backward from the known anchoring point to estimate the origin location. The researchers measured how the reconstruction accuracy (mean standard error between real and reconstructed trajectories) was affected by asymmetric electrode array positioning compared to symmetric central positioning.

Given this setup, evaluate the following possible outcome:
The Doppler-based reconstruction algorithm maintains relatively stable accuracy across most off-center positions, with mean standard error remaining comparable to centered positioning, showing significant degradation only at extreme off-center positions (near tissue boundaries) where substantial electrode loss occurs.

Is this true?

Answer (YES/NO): NO